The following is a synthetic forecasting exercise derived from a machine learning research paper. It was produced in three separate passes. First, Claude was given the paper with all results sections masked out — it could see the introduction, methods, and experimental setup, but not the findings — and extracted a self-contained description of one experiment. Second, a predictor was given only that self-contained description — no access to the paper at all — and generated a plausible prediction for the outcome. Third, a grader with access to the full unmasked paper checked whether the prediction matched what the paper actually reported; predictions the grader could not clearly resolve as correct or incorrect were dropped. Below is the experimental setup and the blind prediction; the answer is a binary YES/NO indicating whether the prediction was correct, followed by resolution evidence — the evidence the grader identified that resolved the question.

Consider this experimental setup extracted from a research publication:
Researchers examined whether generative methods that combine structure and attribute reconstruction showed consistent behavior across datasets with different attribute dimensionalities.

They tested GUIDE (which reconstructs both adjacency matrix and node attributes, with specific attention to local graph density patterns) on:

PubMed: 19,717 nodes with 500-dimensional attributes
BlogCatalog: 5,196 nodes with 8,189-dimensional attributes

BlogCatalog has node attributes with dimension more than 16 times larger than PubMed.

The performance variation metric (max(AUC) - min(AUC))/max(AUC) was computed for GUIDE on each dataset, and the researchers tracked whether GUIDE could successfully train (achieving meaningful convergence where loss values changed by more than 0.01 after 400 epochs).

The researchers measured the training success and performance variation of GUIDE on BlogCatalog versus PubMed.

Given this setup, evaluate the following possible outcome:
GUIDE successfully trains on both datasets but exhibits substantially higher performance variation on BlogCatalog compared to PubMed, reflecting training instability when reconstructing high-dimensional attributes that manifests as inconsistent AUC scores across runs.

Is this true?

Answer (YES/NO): NO